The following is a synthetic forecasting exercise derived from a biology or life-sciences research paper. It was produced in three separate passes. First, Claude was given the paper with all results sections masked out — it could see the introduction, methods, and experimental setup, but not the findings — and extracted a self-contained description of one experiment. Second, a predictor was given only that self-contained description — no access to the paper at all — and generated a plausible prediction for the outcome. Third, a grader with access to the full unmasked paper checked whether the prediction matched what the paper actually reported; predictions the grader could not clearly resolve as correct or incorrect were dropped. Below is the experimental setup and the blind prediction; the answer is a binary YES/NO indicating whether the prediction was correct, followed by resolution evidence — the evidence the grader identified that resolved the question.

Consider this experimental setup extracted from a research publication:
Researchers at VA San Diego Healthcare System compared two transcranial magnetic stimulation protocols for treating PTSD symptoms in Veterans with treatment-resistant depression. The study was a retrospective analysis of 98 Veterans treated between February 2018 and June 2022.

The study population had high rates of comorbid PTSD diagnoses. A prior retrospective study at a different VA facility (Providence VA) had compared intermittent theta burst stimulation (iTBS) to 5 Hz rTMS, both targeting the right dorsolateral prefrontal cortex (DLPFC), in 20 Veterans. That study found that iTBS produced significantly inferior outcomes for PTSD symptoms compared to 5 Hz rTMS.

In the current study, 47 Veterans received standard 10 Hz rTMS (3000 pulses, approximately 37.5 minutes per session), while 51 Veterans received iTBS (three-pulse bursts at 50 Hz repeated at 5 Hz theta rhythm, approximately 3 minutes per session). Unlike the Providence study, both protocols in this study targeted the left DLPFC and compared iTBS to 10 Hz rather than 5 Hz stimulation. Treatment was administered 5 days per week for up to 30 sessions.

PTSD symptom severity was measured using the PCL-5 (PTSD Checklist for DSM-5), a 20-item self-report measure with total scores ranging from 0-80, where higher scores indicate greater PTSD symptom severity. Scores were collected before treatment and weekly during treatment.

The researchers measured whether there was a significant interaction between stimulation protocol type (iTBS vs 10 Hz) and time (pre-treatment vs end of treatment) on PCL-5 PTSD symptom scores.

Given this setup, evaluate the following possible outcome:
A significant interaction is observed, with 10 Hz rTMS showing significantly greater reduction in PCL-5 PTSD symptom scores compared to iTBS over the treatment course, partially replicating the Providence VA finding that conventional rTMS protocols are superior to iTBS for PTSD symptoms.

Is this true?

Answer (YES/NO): NO